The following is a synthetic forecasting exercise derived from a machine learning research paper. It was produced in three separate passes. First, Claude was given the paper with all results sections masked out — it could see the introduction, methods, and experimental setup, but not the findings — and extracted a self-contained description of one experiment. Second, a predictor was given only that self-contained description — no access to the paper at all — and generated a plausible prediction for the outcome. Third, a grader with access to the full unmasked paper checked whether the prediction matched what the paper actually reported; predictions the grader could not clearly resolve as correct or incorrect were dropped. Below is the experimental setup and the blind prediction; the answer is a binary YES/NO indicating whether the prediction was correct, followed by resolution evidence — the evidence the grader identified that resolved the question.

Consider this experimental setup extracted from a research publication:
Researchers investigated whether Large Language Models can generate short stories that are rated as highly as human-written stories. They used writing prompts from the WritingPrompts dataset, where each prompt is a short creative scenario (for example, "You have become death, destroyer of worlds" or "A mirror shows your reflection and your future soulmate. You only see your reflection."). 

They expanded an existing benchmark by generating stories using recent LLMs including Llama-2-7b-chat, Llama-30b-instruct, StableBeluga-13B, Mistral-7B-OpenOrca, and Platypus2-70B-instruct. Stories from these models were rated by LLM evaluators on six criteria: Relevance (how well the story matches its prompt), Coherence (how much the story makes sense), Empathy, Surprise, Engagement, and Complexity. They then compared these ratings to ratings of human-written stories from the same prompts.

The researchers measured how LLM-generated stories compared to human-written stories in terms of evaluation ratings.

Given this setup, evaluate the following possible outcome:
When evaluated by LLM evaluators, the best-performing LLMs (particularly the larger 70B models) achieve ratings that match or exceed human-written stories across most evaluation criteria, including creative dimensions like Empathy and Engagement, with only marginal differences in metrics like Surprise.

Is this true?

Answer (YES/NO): NO